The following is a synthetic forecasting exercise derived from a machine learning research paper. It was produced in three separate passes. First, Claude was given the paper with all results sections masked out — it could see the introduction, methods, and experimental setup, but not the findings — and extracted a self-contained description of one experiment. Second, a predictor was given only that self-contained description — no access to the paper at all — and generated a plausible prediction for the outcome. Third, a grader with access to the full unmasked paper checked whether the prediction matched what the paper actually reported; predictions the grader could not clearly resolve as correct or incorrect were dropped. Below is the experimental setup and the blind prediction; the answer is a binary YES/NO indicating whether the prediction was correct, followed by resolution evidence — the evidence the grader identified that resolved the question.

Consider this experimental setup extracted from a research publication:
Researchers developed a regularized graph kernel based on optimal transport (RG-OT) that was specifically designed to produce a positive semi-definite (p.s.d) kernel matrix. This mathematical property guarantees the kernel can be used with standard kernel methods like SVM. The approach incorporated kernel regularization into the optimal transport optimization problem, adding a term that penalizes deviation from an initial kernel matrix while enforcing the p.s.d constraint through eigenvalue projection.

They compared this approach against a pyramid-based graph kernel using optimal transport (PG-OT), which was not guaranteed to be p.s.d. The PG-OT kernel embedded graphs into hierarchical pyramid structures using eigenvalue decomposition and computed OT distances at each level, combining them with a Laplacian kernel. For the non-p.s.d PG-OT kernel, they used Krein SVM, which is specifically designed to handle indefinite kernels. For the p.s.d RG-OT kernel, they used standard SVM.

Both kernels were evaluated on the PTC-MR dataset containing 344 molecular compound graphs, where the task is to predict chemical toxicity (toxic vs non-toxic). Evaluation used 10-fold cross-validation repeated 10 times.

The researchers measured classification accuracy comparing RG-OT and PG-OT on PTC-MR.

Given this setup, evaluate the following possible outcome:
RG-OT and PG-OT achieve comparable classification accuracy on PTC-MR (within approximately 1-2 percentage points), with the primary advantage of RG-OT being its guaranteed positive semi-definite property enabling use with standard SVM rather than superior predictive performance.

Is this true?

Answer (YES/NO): NO